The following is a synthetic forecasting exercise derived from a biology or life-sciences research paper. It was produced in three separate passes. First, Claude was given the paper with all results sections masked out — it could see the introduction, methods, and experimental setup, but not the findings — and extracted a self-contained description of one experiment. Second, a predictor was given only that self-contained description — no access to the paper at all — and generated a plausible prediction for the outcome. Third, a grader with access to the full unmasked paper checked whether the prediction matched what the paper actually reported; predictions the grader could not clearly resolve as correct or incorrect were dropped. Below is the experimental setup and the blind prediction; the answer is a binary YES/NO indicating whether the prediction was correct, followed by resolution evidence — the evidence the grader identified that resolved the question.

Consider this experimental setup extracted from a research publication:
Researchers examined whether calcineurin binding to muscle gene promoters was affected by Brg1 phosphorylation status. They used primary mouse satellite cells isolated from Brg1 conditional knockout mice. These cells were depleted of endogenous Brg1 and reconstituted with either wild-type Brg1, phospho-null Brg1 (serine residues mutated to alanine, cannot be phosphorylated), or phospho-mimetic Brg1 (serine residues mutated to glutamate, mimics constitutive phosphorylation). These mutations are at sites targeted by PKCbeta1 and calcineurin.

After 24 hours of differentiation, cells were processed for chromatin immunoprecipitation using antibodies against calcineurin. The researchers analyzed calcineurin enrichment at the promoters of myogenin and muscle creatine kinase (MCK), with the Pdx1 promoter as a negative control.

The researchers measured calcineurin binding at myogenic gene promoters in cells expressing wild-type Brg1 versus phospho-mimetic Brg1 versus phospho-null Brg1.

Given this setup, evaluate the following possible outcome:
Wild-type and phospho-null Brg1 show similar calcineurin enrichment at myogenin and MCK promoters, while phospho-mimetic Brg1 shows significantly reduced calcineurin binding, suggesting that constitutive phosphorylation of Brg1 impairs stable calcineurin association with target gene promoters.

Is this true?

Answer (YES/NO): YES